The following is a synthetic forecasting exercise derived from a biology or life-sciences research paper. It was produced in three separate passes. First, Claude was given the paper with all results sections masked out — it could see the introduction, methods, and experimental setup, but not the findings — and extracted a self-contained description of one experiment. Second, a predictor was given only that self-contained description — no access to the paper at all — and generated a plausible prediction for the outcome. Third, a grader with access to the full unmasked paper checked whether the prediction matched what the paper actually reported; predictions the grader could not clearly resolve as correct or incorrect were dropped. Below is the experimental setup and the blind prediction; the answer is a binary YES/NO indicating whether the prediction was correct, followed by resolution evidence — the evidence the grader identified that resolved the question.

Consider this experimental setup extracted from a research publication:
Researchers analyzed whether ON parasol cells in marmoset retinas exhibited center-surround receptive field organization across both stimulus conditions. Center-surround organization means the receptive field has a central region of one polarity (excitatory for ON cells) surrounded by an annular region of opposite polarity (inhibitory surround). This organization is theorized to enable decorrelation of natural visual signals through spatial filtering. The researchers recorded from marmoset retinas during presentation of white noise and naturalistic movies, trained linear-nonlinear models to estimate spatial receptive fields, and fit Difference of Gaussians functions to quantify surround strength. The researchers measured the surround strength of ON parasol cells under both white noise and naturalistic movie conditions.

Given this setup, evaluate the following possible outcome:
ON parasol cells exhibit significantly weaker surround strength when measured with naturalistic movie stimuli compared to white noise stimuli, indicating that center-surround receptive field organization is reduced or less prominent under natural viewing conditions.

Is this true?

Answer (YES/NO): NO